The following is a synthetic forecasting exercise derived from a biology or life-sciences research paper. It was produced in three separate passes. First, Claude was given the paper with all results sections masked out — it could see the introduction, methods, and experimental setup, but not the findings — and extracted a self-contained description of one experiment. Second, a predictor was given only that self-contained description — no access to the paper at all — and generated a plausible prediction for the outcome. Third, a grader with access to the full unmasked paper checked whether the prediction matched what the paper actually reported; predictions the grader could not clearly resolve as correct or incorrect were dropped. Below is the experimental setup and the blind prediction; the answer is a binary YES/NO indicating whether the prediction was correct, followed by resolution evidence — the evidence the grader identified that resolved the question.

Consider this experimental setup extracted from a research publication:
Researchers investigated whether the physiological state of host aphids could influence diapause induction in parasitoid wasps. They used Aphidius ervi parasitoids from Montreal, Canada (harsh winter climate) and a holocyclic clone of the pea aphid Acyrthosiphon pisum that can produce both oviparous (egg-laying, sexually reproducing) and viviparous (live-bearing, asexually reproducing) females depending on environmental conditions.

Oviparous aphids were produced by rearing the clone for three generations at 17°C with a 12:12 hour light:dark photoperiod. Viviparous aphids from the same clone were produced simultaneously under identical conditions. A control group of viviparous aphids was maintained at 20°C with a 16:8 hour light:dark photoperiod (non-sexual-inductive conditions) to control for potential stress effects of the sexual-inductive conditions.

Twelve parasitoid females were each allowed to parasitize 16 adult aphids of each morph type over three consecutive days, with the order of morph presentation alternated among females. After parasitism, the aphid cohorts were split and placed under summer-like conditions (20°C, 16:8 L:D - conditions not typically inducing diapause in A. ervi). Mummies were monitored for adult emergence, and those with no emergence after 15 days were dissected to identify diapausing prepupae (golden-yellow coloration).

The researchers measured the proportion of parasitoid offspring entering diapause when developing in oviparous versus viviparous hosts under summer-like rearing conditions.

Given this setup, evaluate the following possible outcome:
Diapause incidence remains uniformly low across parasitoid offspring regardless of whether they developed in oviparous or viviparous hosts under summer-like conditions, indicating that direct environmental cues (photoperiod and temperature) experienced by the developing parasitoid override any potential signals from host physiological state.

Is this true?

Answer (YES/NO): NO